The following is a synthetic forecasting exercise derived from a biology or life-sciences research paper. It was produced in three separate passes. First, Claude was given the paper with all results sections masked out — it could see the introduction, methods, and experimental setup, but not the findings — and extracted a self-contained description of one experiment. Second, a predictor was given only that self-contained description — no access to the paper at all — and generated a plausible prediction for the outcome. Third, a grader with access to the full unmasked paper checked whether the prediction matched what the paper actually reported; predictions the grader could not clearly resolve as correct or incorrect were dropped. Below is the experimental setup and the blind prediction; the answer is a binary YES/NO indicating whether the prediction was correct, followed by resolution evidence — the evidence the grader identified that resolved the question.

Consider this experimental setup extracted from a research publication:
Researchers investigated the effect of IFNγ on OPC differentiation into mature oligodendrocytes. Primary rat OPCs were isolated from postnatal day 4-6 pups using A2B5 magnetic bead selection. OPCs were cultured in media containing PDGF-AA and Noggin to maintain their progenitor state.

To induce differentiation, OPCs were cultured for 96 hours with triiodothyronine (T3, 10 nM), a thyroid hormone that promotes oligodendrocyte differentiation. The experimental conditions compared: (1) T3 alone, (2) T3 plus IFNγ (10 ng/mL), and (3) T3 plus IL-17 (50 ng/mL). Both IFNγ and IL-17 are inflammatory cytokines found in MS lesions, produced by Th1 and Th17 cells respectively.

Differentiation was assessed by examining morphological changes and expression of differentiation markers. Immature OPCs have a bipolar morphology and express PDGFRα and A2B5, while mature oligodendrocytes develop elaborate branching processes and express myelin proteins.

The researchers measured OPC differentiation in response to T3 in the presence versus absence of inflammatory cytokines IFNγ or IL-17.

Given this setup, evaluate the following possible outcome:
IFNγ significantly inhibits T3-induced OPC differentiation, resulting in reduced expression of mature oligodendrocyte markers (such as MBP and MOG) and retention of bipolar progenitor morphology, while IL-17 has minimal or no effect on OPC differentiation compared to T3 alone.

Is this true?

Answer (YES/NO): NO